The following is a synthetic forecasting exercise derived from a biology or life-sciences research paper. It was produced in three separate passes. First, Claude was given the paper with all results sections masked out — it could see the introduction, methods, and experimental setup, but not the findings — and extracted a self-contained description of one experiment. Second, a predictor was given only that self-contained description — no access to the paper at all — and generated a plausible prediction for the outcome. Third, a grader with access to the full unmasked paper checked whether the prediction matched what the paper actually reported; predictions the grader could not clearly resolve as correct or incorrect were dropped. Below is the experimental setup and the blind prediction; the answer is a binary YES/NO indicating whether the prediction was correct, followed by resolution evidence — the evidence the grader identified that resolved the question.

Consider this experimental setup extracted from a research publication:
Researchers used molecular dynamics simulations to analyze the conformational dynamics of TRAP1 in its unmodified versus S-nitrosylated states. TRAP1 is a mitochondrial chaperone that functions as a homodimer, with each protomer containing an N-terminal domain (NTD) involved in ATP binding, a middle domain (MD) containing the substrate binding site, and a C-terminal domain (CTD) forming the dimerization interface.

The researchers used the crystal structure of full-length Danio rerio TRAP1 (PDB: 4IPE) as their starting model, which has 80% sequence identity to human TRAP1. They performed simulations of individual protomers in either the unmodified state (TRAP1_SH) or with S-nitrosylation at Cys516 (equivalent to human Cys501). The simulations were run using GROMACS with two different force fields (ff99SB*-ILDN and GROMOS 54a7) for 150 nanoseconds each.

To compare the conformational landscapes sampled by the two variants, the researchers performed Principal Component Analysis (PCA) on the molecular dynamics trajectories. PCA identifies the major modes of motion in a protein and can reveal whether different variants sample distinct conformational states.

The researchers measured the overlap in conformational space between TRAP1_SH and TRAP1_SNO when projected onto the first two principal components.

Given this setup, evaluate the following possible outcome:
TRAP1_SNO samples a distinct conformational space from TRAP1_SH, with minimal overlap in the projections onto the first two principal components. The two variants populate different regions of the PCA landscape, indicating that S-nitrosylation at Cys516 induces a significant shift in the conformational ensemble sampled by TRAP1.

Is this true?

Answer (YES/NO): NO